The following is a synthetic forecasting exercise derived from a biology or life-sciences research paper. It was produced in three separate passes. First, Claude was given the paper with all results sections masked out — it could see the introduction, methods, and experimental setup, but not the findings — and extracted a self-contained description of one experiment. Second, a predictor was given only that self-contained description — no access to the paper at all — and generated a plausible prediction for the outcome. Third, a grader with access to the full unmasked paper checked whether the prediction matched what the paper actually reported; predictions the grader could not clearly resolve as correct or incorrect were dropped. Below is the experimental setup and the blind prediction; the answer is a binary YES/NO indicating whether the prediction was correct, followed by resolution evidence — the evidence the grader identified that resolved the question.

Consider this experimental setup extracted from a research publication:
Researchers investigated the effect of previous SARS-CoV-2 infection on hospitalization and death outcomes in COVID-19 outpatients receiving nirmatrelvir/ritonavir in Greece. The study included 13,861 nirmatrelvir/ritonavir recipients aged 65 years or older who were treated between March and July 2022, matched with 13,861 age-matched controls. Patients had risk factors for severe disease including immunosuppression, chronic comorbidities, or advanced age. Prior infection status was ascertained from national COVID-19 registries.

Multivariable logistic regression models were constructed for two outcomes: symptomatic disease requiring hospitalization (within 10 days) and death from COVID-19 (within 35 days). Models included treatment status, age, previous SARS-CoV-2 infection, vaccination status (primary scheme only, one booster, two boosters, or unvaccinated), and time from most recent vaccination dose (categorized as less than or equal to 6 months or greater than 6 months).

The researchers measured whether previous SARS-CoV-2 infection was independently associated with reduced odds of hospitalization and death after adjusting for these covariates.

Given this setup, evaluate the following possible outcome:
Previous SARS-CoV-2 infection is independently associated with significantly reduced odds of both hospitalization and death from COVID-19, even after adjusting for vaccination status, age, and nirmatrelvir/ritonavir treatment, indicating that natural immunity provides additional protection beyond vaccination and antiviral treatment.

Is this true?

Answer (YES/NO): YES